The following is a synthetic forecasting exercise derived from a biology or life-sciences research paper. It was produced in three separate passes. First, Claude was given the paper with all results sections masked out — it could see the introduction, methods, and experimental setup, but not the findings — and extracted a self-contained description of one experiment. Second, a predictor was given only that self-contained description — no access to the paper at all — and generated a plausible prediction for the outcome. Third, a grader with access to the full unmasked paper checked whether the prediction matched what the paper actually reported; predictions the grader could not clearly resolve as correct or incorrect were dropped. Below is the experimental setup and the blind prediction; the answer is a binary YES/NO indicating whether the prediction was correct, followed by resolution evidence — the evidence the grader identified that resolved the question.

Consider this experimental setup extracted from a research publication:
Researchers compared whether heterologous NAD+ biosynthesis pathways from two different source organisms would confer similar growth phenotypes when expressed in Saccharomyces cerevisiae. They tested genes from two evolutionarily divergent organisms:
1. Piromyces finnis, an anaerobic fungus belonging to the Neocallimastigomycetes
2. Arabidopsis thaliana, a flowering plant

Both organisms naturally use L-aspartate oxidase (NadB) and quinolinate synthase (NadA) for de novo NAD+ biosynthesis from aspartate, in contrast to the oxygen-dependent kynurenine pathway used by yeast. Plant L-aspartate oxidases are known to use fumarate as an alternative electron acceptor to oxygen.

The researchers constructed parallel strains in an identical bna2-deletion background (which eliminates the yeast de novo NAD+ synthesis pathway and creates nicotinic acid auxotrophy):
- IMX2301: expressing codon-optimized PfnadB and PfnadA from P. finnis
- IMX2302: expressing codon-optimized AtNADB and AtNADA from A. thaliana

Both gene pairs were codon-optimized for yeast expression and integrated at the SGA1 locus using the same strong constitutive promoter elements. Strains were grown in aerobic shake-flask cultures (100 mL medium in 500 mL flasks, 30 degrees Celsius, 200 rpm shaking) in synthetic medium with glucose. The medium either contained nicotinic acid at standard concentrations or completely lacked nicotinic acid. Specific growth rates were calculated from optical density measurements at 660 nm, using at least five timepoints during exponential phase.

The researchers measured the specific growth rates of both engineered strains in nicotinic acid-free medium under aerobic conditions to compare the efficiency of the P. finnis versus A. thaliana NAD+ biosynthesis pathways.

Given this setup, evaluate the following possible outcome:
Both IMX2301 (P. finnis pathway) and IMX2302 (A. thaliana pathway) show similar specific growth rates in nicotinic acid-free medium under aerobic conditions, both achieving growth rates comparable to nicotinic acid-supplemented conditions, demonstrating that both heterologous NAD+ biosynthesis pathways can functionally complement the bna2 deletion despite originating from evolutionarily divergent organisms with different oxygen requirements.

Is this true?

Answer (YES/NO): NO